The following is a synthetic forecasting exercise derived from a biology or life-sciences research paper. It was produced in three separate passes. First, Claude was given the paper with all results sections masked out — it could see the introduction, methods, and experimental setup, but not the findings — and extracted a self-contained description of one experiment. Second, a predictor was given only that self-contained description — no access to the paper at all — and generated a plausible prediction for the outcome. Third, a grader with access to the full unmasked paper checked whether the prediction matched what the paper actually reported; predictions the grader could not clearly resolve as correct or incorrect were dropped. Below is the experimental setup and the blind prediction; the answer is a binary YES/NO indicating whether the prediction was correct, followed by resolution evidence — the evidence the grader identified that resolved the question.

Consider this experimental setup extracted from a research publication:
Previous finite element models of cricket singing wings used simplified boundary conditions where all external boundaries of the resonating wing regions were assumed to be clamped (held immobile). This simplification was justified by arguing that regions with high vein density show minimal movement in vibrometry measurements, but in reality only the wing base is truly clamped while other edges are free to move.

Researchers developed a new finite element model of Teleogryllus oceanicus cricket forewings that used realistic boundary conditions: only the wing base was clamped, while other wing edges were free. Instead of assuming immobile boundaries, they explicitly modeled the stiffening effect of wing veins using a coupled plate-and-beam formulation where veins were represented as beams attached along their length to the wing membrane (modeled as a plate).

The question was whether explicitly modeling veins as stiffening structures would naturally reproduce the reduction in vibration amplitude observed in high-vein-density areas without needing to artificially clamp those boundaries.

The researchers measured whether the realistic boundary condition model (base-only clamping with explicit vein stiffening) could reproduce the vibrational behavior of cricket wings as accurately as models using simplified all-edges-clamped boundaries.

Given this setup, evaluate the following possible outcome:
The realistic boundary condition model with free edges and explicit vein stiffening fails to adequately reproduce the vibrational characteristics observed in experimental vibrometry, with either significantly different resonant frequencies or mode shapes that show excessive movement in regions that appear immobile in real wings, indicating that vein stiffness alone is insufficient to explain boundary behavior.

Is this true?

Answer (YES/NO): NO